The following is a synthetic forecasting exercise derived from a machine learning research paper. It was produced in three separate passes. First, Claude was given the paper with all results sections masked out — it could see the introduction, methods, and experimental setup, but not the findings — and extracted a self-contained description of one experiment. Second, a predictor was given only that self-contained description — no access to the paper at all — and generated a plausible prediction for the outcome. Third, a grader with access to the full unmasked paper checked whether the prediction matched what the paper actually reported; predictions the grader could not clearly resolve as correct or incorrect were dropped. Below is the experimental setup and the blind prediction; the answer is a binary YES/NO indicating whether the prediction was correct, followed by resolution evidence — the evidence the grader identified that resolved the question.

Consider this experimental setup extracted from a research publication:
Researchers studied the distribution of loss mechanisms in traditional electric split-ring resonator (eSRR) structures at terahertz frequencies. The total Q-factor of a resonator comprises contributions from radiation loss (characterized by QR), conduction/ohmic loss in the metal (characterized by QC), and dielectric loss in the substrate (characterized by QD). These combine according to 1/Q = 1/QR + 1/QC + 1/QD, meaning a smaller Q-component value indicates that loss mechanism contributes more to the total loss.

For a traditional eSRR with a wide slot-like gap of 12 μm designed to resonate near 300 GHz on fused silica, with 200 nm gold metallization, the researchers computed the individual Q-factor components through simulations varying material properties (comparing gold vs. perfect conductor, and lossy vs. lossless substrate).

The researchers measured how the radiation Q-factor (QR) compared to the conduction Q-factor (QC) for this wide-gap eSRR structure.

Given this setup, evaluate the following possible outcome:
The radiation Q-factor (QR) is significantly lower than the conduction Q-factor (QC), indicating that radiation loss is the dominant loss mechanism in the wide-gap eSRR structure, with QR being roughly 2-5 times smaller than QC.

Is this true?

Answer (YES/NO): NO